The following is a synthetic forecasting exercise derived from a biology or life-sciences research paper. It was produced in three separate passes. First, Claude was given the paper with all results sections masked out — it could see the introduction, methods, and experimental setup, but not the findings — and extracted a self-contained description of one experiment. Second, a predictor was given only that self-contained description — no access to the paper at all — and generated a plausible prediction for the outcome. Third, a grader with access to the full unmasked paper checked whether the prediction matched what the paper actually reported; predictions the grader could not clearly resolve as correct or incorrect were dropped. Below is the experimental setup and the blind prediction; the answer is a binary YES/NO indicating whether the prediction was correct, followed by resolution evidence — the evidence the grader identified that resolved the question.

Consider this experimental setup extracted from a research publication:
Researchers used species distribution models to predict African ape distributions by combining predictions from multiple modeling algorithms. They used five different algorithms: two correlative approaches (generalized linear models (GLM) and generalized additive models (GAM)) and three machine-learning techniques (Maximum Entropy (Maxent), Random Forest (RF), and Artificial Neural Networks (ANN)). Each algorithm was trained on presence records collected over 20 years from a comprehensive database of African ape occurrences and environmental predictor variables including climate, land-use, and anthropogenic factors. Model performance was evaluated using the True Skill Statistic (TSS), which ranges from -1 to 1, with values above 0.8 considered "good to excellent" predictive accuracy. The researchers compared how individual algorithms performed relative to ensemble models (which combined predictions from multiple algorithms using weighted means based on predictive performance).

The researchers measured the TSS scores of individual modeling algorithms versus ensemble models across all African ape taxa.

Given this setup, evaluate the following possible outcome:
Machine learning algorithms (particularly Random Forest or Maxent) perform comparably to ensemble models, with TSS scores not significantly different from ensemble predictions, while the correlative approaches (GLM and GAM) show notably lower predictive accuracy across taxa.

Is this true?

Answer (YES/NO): NO